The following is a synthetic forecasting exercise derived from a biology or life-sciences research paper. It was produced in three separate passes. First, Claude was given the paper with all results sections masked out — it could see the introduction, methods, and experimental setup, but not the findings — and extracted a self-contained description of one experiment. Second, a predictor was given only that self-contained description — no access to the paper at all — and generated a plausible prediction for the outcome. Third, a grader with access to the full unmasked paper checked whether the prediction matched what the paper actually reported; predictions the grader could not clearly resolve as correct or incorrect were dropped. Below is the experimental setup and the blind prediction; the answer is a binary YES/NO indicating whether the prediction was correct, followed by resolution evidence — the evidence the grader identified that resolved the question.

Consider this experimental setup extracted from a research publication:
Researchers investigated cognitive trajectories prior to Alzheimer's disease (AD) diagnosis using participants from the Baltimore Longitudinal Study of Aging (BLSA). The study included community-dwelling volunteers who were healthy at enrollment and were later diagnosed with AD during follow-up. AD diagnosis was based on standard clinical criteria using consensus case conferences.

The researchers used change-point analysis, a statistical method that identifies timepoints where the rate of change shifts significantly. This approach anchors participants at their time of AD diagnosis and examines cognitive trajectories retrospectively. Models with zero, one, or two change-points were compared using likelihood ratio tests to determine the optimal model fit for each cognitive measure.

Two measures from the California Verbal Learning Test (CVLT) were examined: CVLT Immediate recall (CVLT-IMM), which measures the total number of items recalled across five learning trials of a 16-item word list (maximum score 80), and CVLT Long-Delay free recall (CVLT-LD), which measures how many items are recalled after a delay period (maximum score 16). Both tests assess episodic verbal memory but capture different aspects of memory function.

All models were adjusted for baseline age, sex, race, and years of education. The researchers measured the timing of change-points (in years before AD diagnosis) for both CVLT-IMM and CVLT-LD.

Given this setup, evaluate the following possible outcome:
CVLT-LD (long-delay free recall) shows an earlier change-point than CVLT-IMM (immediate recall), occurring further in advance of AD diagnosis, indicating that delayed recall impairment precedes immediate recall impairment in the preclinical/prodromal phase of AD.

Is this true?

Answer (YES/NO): NO